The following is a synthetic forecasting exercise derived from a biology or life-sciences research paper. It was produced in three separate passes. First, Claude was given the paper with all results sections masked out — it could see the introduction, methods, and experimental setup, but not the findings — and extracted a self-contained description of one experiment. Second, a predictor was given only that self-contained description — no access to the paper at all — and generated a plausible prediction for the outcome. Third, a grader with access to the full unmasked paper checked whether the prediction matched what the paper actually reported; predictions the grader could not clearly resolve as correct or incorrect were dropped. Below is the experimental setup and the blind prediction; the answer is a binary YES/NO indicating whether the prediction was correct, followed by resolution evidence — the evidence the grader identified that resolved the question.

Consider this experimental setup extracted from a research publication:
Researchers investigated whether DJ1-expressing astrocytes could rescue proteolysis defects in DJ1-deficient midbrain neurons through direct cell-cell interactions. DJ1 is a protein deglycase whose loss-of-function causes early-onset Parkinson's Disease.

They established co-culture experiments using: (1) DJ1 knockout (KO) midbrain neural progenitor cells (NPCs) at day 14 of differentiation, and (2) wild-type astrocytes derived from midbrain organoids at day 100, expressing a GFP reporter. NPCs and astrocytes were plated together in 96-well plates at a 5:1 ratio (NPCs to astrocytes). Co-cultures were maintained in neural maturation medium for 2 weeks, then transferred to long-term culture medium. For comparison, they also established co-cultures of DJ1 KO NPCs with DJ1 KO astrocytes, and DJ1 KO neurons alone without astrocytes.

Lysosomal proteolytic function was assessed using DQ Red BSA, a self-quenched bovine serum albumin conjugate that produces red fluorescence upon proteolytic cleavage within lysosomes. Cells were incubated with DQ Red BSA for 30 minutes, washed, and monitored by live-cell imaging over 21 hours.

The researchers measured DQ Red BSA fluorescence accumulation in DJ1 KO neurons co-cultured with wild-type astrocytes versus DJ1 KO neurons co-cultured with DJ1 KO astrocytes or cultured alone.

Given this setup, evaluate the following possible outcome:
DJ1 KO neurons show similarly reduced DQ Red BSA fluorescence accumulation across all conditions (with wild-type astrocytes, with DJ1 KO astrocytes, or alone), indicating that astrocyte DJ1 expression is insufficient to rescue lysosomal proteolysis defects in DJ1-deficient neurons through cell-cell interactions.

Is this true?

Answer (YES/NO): NO